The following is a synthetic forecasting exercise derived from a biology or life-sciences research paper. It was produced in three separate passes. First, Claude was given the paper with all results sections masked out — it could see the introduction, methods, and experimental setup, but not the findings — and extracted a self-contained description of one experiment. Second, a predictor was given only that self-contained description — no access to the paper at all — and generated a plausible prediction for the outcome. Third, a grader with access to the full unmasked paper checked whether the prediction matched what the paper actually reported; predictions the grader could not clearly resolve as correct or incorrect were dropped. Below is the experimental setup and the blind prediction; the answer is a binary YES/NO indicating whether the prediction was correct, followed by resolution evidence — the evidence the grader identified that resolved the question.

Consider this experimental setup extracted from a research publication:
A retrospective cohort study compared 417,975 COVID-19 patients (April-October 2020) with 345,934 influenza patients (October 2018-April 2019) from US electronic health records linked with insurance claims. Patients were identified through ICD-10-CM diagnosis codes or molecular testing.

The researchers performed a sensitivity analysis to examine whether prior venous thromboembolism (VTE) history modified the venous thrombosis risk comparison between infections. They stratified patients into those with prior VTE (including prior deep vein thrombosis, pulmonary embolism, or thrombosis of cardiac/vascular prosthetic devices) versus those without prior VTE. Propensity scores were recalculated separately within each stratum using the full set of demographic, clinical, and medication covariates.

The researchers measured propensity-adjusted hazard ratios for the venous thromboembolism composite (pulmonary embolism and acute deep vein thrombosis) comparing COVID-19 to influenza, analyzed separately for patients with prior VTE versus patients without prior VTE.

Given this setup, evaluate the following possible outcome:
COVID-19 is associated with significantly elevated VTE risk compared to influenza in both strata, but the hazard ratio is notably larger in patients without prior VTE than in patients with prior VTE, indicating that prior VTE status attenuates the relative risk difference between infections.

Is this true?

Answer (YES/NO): NO